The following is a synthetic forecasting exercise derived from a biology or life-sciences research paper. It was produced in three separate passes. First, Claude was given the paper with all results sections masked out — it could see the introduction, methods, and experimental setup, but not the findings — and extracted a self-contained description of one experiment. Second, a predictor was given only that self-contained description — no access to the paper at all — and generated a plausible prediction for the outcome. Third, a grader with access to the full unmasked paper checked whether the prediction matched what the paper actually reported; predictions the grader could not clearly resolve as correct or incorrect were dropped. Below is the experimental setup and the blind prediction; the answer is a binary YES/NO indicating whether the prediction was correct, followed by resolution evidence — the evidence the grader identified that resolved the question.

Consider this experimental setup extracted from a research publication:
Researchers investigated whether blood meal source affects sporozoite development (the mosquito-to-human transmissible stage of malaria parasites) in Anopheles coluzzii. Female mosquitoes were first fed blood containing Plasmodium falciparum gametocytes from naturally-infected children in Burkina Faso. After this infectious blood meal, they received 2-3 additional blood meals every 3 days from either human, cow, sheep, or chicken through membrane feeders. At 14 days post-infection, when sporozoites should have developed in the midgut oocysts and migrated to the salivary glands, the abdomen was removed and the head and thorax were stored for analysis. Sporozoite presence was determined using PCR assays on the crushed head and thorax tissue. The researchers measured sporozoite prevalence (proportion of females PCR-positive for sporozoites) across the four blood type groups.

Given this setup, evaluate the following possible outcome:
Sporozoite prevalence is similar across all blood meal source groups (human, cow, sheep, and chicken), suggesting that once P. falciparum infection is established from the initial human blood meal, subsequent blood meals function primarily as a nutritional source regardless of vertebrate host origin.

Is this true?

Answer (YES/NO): YES